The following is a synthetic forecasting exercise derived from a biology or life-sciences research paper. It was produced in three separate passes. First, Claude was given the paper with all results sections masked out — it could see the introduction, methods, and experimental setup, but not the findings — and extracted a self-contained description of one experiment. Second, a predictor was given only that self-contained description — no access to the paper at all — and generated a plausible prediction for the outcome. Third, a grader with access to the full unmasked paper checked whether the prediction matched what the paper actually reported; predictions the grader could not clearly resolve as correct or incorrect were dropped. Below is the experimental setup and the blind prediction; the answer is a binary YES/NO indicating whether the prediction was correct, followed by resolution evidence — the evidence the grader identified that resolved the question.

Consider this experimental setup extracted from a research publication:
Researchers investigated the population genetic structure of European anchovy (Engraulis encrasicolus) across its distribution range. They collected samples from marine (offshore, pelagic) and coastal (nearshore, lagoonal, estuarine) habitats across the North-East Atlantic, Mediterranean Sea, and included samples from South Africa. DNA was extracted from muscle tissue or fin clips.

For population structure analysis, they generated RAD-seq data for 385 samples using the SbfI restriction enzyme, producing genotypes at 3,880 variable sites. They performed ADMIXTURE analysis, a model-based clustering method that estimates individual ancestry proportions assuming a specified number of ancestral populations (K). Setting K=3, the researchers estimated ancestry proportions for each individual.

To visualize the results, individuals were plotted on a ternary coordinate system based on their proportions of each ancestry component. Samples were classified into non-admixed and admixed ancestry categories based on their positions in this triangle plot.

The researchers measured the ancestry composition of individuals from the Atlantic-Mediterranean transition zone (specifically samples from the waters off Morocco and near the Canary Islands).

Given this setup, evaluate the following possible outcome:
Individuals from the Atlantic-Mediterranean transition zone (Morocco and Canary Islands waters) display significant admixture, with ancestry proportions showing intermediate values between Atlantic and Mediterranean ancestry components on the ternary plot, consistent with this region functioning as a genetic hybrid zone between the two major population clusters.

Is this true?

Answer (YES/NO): NO